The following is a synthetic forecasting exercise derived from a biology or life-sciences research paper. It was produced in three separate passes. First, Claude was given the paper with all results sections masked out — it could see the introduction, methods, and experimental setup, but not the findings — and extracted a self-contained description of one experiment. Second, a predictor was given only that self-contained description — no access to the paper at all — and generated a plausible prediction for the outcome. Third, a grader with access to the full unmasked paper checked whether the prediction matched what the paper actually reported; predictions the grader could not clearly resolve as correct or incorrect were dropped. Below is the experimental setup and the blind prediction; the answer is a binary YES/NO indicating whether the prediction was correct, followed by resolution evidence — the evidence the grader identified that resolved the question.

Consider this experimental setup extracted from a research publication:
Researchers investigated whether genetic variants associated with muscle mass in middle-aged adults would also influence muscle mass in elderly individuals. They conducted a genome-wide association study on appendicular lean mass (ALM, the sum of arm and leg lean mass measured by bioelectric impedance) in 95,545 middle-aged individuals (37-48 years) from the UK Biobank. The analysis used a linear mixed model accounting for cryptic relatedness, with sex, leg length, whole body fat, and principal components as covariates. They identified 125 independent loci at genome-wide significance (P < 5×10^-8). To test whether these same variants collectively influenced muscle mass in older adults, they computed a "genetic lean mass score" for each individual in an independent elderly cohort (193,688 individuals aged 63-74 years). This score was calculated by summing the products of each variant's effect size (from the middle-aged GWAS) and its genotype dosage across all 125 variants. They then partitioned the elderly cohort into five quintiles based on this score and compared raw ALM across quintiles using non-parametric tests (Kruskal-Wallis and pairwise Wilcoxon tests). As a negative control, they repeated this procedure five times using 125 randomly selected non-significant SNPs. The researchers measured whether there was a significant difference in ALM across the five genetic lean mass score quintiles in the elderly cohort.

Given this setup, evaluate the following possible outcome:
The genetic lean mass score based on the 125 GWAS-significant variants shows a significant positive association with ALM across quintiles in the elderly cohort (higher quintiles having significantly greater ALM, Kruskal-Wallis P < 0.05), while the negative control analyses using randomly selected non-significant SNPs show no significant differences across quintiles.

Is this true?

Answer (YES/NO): NO